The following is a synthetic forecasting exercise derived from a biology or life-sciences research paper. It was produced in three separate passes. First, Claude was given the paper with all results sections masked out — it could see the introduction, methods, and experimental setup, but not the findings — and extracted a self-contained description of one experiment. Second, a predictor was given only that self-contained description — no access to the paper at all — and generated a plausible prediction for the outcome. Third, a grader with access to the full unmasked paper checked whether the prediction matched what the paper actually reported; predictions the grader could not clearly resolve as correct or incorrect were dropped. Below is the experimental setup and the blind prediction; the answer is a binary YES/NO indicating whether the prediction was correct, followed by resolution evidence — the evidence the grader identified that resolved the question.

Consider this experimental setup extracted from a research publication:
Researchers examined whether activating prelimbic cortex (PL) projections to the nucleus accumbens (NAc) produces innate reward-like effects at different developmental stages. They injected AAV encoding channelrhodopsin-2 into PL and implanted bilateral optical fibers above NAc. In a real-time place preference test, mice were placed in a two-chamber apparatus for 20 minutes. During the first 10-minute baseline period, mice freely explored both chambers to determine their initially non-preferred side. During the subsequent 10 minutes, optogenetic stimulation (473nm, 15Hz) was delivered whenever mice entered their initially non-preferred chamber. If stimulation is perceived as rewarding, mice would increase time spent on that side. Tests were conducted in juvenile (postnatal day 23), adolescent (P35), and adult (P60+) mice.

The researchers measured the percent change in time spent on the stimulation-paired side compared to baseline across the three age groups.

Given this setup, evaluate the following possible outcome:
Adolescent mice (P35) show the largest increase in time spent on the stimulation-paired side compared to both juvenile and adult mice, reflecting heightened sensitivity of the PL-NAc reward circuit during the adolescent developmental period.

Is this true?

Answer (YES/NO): YES